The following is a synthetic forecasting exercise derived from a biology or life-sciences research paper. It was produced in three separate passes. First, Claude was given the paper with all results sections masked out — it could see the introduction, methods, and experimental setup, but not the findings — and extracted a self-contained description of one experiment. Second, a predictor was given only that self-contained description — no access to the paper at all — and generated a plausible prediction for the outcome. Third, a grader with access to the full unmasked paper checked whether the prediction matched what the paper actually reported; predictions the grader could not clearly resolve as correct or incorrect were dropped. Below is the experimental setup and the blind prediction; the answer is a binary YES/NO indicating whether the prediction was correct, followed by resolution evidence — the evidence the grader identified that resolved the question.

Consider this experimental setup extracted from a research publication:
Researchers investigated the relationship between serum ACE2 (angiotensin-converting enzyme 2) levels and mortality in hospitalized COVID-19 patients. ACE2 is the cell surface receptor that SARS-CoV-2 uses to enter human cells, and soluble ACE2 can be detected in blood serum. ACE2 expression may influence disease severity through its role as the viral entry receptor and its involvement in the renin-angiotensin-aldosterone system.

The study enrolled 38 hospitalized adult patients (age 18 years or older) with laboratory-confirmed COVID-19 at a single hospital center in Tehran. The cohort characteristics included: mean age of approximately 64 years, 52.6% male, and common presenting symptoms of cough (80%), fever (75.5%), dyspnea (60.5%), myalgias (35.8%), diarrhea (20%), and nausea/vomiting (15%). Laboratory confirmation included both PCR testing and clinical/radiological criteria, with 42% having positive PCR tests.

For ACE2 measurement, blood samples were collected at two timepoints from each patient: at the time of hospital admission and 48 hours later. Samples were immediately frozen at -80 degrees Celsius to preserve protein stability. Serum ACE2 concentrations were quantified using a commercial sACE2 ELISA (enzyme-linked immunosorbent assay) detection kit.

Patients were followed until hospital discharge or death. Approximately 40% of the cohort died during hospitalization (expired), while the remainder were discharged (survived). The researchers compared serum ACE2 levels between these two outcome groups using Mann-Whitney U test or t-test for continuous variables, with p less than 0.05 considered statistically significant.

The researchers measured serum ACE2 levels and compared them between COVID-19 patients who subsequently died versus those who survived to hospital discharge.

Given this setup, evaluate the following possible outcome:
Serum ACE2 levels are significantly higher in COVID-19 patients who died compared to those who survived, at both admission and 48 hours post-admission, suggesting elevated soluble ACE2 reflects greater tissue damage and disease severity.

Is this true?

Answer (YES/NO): NO